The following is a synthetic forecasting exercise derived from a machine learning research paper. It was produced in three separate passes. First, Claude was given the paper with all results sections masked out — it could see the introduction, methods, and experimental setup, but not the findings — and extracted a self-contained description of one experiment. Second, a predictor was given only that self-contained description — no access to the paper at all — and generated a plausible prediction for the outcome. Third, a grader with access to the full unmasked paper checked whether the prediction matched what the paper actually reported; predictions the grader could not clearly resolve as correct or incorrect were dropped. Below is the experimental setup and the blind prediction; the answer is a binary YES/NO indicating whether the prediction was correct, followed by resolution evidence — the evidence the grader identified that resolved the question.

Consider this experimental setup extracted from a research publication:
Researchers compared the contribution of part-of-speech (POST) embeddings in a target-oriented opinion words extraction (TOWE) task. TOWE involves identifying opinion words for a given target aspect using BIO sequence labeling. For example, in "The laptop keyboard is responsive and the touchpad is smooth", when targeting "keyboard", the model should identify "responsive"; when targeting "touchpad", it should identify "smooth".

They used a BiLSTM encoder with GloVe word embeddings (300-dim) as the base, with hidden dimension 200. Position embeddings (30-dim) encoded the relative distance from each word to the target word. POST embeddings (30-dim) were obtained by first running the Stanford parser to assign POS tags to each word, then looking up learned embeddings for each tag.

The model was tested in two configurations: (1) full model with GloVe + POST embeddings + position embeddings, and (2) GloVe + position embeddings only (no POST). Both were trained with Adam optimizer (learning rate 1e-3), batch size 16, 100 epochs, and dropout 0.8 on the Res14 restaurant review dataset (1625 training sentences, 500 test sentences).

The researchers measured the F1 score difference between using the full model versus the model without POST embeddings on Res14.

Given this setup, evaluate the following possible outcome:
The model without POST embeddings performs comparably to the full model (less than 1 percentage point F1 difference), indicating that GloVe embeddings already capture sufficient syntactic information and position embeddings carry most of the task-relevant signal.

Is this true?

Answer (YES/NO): YES